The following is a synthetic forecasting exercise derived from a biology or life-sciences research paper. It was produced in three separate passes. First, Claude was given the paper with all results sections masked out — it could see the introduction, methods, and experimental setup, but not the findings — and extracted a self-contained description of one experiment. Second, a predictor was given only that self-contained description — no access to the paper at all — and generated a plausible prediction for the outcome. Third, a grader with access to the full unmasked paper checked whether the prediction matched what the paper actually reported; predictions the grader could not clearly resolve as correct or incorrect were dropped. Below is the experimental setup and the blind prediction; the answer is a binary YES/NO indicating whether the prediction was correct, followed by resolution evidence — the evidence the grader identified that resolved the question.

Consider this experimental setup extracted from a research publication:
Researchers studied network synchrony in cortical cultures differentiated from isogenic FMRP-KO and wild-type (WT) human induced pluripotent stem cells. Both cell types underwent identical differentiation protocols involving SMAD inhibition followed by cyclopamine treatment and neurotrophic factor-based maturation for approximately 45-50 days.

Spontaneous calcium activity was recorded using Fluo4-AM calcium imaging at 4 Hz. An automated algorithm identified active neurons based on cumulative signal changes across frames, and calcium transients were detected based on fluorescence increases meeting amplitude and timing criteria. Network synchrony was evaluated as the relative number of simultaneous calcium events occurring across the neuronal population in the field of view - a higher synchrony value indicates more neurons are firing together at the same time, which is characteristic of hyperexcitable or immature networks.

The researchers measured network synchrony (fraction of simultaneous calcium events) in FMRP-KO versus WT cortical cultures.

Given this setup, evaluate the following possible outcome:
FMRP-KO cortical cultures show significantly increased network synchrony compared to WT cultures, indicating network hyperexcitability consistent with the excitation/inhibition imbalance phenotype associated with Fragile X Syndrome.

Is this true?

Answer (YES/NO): NO